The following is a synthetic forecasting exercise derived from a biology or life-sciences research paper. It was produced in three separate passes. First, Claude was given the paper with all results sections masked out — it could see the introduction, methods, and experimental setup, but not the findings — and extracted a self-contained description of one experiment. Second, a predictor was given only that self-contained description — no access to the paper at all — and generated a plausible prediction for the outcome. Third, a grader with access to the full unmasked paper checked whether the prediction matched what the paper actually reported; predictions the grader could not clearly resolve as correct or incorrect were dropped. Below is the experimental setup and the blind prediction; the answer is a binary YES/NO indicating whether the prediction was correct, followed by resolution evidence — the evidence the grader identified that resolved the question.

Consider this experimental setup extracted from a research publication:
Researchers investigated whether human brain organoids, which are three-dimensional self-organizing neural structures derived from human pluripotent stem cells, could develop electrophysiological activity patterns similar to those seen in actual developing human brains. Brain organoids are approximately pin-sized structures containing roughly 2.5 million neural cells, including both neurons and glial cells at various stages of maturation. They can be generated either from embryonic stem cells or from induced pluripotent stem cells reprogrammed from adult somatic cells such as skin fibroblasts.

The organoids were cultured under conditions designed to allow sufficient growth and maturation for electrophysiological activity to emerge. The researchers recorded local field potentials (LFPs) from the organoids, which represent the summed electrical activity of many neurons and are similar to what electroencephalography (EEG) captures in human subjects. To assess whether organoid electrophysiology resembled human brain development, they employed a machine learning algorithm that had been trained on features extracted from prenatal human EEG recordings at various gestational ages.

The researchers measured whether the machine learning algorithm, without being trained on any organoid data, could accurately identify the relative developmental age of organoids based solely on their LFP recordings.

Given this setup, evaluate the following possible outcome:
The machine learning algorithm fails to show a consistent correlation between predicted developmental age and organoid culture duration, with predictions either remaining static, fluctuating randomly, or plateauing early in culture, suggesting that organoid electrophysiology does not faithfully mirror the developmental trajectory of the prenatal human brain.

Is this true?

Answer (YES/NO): NO